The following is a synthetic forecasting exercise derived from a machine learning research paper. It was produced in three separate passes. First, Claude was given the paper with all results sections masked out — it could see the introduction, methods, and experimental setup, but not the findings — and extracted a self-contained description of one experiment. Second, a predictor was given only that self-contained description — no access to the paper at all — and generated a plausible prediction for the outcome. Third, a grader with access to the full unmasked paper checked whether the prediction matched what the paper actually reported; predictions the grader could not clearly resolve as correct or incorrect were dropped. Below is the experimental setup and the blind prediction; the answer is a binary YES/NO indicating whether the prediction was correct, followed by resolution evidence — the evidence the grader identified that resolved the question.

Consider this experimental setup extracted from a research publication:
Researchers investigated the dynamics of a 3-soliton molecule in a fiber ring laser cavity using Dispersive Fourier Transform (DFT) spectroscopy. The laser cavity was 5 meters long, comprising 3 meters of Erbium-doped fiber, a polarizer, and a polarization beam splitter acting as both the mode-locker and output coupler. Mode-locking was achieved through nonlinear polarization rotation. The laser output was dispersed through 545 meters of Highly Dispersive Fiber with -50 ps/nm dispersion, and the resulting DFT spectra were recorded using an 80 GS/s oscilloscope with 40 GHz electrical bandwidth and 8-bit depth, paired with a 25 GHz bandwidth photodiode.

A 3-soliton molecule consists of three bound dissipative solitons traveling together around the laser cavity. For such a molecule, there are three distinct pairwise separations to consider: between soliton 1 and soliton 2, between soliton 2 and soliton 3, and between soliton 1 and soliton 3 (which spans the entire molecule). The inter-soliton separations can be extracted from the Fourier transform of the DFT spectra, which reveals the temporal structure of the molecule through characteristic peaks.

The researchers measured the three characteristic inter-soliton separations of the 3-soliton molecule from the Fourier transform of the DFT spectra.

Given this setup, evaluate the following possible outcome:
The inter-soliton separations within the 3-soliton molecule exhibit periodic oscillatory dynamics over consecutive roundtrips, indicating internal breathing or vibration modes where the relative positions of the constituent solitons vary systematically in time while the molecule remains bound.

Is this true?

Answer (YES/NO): YES